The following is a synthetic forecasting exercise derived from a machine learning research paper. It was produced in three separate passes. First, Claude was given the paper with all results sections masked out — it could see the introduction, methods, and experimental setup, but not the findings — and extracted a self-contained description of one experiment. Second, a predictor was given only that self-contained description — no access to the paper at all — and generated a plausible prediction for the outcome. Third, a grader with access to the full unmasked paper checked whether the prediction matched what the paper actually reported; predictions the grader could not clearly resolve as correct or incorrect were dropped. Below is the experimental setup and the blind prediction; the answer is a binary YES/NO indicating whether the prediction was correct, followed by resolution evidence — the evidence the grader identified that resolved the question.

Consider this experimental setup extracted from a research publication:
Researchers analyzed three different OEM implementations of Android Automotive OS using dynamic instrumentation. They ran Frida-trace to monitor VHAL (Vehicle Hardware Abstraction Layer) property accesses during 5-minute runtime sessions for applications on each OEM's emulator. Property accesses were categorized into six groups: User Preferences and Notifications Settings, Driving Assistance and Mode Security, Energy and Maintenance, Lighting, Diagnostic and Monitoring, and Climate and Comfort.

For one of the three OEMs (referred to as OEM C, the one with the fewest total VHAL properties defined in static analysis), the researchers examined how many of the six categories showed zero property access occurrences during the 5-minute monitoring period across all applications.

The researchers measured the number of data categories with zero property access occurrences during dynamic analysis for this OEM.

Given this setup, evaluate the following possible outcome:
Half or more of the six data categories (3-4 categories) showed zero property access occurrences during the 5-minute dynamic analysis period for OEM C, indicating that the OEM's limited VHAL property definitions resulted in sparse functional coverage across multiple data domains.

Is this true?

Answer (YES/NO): YES